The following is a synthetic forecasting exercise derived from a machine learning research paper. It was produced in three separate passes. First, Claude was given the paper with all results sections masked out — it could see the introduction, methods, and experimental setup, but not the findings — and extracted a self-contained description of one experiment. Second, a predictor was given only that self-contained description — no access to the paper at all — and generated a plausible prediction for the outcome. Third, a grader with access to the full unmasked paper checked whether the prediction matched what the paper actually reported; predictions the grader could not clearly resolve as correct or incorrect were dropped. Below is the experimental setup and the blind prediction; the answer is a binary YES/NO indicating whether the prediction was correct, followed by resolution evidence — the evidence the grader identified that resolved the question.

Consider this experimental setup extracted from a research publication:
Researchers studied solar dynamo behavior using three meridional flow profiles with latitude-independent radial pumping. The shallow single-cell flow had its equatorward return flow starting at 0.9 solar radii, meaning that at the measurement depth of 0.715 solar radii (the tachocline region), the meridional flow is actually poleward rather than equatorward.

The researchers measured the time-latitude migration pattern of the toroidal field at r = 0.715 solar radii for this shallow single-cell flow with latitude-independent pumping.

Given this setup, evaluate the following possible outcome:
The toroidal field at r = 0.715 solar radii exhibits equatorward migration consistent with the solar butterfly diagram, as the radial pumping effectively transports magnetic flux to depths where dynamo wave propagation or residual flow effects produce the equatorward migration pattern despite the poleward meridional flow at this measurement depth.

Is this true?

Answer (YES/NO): NO